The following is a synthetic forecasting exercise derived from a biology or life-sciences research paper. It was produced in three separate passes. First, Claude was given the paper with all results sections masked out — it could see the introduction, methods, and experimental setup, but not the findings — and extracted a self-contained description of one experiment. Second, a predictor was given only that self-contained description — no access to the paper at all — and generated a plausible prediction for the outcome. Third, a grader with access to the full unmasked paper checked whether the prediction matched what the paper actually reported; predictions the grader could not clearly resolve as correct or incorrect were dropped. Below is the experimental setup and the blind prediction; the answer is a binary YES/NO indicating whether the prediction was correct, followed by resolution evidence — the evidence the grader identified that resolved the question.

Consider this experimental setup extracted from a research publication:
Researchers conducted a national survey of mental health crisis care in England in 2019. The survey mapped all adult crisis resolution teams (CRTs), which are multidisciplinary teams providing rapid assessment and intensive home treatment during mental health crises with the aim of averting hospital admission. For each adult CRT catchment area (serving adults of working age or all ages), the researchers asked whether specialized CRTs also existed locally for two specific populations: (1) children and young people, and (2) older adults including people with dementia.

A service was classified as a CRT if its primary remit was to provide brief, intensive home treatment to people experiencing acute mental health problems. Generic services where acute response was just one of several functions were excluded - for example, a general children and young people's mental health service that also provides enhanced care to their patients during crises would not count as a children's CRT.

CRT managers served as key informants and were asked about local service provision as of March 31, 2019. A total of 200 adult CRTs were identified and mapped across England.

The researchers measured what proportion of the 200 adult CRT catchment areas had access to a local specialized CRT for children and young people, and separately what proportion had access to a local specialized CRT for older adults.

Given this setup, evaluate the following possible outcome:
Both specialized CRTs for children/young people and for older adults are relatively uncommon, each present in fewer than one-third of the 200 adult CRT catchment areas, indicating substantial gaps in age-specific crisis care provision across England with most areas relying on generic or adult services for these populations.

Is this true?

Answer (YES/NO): NO